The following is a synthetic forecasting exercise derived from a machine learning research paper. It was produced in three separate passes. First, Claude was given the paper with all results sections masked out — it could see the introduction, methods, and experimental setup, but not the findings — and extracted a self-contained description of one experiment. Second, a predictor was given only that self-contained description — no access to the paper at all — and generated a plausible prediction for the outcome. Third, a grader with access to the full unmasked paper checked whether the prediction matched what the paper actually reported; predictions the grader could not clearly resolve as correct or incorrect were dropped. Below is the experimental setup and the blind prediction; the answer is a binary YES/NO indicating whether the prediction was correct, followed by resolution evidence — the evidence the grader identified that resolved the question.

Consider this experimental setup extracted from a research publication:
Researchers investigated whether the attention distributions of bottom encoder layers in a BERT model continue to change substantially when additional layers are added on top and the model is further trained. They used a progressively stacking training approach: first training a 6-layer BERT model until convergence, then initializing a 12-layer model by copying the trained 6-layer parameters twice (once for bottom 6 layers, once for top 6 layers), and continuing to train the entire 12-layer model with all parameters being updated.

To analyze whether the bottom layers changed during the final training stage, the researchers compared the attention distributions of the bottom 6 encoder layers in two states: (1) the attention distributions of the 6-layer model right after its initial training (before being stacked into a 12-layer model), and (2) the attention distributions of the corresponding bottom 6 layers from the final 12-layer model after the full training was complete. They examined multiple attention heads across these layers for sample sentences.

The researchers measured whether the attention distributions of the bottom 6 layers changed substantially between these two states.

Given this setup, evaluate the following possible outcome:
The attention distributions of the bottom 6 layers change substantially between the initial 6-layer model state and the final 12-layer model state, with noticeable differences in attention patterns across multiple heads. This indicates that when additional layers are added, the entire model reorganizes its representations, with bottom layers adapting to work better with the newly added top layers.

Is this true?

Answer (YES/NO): NO